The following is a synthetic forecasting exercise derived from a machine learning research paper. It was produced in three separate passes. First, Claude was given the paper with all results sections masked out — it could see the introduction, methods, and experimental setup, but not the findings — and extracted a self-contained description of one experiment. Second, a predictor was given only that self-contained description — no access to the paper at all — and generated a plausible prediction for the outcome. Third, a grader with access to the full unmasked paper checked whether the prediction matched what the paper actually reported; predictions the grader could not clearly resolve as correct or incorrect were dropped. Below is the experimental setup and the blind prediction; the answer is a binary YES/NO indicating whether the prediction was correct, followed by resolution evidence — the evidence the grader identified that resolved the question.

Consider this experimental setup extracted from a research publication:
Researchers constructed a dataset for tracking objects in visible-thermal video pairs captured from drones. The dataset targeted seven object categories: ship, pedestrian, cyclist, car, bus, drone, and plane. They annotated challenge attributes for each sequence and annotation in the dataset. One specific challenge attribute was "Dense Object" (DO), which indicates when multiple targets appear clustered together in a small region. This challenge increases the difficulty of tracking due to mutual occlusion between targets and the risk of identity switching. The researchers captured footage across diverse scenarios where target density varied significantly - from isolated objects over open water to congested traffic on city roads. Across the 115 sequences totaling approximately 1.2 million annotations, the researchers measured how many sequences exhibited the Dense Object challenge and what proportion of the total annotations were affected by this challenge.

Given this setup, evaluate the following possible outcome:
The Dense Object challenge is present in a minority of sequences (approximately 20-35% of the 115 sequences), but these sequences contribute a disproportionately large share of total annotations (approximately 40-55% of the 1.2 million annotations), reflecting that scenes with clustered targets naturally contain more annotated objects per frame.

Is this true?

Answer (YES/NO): NO